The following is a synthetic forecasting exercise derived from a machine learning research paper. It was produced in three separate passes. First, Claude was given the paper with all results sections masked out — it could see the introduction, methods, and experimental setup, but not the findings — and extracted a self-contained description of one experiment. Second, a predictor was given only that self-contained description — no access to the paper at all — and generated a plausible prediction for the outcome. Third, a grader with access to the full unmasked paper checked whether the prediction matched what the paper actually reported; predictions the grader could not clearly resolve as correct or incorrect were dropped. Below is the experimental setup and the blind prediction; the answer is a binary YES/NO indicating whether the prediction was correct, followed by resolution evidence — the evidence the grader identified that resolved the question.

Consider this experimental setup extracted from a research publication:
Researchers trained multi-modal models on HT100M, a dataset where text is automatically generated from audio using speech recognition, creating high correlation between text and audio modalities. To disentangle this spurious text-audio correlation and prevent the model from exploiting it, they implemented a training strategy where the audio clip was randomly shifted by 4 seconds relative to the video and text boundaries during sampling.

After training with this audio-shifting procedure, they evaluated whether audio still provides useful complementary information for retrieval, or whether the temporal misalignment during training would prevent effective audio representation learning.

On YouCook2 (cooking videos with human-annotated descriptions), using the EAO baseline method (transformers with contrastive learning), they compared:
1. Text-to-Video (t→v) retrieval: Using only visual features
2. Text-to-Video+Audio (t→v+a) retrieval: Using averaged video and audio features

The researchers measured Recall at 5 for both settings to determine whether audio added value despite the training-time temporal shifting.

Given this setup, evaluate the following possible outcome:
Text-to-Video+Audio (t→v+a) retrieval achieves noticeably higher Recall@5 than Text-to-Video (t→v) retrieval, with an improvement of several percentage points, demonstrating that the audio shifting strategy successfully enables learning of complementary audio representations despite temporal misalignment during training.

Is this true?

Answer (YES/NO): YES